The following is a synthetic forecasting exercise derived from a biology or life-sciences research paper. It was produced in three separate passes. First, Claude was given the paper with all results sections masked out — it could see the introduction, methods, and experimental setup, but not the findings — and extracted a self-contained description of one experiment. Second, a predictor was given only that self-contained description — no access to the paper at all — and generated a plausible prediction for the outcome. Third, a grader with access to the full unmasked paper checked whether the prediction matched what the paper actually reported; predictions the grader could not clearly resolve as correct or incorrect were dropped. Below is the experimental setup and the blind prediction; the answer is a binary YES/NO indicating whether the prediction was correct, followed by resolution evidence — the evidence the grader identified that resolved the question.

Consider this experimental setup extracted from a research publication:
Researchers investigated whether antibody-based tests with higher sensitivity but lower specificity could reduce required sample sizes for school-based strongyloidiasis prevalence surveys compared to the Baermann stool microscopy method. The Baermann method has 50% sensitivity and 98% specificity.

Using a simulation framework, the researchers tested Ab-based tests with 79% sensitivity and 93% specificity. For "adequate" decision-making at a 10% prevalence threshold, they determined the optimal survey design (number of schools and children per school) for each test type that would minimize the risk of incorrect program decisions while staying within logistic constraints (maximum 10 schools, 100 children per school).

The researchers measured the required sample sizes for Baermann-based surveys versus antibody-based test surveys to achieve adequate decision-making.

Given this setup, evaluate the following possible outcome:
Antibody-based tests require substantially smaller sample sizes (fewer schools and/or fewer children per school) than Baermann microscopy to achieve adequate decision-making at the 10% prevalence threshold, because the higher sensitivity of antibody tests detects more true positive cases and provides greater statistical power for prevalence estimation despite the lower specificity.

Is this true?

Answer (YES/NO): NO